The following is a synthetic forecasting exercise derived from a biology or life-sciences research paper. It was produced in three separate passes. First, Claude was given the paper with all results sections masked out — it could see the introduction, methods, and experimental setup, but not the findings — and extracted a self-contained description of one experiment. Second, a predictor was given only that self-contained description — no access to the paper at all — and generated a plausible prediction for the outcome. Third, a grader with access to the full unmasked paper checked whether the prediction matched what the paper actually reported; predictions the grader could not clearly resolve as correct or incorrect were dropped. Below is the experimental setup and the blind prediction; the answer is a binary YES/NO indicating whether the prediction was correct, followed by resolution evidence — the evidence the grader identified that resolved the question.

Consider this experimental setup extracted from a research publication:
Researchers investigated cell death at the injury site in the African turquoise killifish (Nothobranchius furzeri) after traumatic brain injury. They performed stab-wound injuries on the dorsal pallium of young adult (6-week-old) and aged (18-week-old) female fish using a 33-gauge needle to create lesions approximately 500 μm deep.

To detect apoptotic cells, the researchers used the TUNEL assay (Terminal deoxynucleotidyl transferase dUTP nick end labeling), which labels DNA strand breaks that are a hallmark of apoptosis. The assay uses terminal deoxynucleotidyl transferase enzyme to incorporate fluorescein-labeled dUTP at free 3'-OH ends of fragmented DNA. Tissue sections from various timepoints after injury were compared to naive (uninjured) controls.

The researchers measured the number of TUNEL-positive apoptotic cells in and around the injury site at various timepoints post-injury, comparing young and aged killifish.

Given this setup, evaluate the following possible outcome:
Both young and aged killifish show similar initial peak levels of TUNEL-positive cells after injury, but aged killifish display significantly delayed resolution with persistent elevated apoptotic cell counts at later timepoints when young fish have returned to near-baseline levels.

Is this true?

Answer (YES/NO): NO